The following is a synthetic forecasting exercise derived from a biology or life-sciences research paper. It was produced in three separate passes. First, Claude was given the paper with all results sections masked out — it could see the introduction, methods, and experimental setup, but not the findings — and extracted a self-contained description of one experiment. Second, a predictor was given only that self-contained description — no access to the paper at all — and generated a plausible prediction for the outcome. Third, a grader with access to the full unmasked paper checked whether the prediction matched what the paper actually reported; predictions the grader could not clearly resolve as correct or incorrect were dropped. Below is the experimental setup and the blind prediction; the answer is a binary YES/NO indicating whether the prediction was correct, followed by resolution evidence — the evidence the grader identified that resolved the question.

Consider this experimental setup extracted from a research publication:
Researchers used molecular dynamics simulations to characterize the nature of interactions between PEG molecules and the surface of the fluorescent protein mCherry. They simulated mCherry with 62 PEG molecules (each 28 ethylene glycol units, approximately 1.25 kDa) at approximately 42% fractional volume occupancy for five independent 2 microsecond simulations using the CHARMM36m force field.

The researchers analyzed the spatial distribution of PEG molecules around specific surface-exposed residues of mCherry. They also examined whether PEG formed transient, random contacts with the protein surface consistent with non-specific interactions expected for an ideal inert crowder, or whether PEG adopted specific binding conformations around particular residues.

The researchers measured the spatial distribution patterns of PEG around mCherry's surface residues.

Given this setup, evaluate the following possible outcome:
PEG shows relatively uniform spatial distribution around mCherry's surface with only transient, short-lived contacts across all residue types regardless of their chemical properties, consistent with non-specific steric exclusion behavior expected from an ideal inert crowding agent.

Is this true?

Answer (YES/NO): NO